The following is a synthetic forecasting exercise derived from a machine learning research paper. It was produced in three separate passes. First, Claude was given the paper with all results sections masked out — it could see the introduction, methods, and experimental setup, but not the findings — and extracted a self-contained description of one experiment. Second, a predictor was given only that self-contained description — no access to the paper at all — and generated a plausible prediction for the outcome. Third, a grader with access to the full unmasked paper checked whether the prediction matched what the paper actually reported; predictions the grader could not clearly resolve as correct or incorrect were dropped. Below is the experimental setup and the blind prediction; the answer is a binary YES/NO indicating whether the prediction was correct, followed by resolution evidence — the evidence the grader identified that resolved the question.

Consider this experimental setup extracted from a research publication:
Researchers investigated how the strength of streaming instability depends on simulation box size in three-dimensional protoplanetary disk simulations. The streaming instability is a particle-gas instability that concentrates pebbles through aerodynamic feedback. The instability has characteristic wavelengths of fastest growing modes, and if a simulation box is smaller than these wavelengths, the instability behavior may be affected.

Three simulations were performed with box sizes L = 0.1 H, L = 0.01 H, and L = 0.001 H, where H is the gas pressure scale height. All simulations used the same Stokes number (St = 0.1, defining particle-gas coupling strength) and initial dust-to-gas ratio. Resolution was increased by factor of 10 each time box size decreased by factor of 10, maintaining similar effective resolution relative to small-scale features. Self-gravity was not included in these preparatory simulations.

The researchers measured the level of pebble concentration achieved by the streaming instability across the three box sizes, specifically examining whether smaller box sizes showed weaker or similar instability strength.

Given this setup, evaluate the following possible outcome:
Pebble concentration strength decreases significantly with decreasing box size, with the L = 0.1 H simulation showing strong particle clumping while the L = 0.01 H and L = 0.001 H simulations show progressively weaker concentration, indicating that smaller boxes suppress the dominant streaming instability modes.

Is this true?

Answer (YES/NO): YES